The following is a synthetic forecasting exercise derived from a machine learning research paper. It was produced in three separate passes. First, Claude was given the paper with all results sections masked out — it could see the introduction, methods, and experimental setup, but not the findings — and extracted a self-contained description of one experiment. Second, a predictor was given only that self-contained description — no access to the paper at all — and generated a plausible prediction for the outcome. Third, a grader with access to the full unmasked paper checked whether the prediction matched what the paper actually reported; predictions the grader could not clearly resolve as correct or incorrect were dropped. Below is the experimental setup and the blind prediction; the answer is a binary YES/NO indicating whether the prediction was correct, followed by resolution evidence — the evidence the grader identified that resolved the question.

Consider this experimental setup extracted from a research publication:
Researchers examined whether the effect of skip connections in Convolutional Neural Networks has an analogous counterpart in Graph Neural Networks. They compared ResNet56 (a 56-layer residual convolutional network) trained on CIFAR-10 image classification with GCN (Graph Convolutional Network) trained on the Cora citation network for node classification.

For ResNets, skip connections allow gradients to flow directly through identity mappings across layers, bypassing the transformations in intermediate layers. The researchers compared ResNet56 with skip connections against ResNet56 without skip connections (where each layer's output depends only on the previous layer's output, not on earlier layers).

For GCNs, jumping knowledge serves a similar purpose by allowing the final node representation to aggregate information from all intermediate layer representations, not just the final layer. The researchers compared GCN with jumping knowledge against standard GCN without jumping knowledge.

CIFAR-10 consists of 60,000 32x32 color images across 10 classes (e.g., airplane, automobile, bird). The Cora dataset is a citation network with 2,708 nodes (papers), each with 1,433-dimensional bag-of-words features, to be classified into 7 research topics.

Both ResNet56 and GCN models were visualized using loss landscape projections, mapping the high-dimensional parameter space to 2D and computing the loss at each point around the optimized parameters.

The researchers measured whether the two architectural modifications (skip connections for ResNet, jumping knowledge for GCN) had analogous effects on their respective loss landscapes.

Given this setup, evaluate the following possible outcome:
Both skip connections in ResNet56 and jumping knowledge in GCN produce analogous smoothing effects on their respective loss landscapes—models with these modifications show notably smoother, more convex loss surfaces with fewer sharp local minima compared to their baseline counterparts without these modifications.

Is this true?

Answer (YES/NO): NO